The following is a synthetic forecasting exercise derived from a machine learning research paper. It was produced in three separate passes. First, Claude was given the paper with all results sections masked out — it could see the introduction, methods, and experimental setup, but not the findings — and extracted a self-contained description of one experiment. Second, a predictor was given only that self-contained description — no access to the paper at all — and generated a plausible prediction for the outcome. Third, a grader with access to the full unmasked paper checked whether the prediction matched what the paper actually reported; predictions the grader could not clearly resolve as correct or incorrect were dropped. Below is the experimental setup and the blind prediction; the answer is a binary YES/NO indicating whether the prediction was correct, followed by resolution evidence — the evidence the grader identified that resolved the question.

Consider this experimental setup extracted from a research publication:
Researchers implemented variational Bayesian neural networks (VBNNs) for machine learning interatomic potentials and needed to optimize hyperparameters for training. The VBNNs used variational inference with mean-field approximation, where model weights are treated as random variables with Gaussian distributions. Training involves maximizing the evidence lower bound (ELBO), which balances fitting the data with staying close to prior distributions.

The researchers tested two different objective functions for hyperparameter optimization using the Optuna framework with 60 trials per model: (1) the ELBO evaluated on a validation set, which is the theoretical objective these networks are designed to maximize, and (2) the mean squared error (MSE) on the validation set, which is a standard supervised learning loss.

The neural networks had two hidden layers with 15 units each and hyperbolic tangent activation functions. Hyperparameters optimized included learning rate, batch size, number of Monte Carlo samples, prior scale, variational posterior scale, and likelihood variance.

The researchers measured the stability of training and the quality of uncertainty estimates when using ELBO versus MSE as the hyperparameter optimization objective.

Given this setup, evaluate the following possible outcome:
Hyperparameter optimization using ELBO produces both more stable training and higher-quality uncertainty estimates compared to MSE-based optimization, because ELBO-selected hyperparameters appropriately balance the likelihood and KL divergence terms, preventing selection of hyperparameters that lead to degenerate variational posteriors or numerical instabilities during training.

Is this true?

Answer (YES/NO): NO